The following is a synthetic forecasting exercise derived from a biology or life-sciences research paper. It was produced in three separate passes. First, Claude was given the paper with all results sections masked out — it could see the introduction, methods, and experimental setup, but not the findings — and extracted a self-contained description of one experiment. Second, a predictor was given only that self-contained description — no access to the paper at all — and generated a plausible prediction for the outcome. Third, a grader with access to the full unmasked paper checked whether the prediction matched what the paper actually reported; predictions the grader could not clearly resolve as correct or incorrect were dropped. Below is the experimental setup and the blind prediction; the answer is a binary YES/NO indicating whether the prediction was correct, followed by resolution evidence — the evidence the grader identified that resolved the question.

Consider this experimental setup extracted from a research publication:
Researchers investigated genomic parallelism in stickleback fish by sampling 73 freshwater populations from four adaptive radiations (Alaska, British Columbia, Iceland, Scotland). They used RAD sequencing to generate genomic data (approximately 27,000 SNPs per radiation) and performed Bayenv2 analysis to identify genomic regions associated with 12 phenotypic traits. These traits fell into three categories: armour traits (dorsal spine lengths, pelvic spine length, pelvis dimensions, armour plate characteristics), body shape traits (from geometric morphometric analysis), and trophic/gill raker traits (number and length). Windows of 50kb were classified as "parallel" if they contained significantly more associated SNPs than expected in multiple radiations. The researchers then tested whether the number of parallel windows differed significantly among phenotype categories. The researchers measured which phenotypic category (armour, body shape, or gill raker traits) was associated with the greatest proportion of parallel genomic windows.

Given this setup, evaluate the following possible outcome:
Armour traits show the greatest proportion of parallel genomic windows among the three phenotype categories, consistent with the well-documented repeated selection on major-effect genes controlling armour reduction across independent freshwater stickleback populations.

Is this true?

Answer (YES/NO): YES